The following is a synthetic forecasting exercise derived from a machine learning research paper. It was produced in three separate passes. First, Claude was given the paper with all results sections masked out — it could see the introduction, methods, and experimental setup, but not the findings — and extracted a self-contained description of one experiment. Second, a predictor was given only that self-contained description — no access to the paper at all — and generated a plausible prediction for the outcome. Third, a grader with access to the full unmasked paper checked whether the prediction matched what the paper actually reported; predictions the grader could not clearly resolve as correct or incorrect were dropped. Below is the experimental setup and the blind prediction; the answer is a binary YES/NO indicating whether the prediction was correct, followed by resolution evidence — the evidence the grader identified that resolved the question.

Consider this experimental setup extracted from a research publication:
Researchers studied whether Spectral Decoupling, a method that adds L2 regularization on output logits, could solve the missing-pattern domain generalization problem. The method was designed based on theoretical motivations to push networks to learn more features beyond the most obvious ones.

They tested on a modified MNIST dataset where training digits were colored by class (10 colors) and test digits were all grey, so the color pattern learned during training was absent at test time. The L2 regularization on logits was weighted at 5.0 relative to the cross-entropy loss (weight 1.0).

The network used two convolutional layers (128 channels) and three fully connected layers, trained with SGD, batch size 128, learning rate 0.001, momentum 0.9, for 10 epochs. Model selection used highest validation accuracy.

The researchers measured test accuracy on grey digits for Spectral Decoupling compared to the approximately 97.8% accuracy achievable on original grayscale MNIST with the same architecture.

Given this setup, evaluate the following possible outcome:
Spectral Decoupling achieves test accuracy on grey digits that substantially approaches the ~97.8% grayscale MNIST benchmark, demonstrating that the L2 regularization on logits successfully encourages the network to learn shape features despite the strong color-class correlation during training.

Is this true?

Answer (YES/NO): NO